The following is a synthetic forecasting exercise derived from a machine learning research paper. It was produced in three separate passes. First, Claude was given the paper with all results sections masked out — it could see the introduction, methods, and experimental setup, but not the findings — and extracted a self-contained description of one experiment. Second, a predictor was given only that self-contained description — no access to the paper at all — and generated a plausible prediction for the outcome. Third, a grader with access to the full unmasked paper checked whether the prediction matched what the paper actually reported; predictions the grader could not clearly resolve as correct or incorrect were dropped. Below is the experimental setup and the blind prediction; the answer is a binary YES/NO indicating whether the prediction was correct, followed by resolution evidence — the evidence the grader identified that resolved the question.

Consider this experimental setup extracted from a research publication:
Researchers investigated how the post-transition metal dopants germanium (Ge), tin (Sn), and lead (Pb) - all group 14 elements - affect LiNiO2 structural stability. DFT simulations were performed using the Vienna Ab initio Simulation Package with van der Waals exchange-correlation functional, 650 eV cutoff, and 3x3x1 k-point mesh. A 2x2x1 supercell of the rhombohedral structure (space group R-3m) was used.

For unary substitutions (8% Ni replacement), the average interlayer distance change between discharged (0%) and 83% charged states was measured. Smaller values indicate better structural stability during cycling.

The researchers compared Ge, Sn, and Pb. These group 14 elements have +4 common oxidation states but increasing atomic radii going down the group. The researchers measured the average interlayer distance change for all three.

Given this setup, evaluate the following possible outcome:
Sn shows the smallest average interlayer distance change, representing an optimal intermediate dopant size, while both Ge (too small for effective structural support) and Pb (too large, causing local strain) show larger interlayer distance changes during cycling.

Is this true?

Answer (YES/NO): NO